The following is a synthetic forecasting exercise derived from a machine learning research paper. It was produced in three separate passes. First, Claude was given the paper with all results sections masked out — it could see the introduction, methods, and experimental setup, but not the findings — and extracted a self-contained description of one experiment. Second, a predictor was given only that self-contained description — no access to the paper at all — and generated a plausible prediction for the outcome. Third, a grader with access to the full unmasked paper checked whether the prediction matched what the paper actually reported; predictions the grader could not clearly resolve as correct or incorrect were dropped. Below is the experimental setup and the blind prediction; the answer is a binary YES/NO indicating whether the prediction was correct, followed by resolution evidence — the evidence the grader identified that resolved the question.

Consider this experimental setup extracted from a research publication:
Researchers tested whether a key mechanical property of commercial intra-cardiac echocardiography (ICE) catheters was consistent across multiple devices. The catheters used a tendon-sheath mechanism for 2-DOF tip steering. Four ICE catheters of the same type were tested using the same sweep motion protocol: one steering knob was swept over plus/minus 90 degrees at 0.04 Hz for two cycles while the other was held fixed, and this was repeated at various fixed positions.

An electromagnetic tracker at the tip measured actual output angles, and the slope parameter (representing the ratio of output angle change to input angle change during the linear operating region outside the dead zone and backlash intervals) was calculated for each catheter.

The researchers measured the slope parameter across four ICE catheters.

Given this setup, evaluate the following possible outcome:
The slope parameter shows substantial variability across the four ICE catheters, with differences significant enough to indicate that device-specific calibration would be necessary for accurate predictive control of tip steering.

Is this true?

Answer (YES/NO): NO